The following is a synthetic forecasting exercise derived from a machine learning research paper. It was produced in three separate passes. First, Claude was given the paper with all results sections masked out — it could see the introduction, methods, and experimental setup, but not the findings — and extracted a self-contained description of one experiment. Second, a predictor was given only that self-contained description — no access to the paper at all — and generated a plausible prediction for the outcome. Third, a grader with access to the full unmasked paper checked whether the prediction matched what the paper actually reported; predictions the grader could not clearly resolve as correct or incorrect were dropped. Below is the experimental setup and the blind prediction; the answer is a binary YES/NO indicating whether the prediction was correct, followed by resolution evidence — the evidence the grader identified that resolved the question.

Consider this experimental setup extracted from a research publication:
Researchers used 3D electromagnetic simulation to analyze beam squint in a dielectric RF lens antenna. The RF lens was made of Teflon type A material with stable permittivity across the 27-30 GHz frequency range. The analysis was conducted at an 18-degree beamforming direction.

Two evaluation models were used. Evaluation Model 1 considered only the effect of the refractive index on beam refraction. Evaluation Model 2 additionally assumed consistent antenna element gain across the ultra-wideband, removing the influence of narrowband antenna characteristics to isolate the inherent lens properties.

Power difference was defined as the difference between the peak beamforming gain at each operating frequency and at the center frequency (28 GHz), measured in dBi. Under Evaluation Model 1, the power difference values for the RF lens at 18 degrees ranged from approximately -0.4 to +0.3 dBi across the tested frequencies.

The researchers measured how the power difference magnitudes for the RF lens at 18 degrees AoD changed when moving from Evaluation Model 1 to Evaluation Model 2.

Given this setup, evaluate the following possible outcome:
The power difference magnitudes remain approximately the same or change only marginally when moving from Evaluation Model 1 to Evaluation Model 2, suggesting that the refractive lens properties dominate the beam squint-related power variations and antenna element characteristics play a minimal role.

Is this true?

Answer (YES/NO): NO